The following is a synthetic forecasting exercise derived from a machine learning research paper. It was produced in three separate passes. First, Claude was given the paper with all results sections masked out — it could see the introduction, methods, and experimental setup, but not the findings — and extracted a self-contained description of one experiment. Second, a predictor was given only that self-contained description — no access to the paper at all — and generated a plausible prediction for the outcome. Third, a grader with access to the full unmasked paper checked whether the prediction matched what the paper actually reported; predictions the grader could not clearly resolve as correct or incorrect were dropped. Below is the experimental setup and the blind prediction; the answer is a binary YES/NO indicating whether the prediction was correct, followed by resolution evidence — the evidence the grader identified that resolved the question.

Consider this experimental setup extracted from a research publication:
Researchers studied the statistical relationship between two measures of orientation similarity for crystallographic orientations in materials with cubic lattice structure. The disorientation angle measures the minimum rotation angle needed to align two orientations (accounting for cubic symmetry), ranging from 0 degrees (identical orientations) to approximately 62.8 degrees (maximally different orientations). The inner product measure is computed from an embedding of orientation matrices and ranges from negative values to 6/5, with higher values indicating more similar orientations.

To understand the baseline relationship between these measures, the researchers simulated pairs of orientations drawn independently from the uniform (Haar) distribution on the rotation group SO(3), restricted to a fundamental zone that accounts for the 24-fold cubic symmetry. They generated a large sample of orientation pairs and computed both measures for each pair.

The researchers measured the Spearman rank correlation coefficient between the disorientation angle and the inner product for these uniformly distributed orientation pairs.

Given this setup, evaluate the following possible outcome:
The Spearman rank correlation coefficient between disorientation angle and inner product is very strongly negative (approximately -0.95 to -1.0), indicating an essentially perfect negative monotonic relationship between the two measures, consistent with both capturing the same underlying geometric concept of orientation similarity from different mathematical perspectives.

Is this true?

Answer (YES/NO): YES